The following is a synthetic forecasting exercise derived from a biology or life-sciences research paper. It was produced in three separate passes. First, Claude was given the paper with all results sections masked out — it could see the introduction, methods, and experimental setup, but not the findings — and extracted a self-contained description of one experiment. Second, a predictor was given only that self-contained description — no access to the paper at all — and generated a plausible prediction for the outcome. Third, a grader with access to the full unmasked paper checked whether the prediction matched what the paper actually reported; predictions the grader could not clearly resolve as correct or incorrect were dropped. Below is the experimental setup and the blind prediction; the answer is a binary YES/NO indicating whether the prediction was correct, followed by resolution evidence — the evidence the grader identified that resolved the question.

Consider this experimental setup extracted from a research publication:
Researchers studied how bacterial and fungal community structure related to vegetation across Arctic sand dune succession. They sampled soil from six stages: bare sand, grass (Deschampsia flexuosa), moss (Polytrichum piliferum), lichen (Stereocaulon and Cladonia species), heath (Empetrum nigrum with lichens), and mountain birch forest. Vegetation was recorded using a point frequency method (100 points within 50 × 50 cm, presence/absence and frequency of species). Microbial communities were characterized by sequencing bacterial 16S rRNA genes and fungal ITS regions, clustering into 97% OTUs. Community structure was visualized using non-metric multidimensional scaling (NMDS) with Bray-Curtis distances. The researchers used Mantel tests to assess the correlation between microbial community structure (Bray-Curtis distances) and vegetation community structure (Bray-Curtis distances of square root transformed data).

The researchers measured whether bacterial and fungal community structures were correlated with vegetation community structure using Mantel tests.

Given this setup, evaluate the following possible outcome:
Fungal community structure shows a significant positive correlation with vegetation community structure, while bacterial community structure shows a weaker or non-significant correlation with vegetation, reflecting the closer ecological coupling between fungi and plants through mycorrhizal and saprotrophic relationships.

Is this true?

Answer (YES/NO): NO